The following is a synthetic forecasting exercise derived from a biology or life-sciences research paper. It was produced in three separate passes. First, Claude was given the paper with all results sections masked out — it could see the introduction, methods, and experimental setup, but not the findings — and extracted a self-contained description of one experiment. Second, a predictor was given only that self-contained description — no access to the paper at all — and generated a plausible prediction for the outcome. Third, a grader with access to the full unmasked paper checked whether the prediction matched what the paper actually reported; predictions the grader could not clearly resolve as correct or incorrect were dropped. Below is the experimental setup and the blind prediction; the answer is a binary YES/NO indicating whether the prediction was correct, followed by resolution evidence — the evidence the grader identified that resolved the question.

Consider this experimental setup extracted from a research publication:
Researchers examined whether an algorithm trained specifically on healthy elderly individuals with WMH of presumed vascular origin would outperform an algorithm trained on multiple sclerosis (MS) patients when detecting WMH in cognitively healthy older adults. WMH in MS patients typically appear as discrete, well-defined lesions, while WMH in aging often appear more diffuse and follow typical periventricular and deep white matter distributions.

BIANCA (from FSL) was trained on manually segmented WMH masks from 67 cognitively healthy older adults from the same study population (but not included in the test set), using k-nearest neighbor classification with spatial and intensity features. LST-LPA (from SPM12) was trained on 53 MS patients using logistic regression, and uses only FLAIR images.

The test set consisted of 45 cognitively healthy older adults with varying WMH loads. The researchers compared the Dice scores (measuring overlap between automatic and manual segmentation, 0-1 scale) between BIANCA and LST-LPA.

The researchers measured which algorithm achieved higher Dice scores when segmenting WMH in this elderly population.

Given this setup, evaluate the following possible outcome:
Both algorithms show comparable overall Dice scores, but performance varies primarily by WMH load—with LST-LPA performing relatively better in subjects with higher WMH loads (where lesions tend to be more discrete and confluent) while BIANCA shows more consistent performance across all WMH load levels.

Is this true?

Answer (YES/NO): NO